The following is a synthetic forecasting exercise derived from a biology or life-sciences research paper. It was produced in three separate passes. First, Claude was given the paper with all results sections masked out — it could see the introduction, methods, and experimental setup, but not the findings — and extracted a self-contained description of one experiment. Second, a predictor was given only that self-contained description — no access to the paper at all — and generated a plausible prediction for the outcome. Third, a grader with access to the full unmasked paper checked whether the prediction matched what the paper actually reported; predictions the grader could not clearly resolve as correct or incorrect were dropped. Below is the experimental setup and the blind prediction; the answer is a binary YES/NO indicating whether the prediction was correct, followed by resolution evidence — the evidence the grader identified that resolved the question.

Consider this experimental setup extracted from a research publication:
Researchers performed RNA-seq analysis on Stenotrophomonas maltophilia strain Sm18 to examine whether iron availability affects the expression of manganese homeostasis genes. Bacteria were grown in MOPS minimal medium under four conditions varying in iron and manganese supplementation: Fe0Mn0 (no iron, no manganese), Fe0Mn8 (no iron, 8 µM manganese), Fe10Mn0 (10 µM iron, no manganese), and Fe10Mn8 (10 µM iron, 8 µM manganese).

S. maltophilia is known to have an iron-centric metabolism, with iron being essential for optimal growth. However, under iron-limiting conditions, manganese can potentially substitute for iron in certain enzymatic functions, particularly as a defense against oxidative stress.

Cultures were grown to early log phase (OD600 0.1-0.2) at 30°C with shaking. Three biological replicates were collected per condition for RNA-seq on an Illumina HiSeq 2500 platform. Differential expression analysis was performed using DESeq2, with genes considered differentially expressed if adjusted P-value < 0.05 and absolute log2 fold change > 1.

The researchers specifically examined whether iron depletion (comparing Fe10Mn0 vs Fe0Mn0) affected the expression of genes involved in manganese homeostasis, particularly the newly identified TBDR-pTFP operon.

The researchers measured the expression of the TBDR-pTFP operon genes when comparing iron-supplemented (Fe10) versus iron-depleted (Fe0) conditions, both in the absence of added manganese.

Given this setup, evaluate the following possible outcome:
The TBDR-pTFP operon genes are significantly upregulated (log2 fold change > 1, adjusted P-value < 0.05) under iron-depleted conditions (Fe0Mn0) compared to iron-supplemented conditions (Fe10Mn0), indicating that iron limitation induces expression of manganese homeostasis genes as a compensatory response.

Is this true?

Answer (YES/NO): NO